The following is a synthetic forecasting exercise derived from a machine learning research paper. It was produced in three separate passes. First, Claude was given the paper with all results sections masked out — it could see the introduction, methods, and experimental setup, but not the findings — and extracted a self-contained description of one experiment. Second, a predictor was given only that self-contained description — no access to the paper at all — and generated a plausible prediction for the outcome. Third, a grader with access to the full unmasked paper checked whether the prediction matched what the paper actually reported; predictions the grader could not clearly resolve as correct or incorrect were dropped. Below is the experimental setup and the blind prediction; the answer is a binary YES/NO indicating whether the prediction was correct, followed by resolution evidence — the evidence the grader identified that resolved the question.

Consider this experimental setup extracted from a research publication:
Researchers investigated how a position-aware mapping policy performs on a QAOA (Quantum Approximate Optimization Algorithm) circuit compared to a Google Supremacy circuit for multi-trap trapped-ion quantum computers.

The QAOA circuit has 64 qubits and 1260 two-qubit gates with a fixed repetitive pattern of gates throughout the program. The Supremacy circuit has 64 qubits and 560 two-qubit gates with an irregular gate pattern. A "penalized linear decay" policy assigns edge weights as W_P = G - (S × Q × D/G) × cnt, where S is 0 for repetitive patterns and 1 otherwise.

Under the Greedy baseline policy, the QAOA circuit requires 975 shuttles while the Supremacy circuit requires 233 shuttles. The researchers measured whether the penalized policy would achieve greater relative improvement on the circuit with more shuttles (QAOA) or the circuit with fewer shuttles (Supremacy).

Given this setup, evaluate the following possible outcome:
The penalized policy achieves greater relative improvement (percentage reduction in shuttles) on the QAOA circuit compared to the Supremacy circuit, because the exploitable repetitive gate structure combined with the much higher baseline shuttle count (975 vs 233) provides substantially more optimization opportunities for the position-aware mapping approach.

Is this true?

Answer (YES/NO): NO